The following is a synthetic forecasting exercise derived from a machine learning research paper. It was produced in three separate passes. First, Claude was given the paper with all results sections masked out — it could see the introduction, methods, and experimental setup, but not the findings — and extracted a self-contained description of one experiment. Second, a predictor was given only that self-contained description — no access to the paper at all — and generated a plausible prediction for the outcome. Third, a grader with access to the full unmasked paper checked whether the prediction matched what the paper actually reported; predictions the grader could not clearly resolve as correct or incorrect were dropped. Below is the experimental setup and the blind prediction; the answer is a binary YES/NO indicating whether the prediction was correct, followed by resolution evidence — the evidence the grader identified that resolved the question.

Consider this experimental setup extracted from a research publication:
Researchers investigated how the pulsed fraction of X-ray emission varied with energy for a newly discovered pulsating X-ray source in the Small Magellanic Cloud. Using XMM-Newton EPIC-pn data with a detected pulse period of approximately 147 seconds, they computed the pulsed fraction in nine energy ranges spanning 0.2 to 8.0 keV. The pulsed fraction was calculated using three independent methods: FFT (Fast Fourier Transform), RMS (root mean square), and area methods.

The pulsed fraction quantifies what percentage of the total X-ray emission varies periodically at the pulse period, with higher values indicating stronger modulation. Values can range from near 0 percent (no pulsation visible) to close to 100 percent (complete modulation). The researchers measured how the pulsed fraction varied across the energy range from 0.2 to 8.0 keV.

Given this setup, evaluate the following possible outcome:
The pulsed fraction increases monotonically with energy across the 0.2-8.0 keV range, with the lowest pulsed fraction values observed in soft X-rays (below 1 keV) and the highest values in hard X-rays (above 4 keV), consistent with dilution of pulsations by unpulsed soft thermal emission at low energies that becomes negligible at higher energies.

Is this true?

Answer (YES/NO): NO